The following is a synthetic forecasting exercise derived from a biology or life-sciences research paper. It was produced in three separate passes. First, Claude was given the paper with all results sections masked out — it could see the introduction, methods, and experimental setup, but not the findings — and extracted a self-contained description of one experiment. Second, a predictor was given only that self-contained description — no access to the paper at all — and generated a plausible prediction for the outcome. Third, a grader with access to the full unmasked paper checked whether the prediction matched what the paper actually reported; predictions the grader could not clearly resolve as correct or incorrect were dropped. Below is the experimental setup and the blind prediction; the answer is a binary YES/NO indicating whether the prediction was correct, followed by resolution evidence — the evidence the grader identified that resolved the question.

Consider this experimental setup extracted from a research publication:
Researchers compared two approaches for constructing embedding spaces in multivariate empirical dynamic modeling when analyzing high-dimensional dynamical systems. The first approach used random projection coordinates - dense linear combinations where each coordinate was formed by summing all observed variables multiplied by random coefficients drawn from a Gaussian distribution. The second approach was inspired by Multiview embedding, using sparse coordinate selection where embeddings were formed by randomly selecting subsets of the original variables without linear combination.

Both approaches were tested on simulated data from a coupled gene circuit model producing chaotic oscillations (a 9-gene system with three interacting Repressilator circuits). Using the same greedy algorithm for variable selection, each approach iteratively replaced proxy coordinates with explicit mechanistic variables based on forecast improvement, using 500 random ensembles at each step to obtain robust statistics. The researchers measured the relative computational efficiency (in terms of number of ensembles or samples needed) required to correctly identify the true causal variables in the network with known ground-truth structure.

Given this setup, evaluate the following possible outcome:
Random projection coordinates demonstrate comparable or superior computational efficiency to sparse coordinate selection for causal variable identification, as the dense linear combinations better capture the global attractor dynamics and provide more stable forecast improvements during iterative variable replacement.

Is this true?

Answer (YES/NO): YES